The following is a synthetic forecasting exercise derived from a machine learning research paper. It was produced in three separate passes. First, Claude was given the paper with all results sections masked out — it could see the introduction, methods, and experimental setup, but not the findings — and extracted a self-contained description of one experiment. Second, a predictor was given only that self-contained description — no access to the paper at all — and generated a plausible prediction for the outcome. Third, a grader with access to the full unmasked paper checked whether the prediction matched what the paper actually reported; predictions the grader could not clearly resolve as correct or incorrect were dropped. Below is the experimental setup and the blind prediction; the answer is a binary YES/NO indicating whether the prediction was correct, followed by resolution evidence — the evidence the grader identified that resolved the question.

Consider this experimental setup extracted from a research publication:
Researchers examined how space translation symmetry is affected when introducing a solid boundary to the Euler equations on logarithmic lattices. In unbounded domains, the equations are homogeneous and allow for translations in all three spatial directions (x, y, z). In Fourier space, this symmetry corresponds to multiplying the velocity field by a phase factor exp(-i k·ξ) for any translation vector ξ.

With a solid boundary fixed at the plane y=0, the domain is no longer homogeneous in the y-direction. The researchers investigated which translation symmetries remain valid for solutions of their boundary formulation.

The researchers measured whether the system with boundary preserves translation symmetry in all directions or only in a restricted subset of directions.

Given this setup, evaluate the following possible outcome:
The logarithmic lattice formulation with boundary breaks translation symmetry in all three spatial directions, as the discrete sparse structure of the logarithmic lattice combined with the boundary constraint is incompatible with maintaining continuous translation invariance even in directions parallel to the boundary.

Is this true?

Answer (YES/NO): NO